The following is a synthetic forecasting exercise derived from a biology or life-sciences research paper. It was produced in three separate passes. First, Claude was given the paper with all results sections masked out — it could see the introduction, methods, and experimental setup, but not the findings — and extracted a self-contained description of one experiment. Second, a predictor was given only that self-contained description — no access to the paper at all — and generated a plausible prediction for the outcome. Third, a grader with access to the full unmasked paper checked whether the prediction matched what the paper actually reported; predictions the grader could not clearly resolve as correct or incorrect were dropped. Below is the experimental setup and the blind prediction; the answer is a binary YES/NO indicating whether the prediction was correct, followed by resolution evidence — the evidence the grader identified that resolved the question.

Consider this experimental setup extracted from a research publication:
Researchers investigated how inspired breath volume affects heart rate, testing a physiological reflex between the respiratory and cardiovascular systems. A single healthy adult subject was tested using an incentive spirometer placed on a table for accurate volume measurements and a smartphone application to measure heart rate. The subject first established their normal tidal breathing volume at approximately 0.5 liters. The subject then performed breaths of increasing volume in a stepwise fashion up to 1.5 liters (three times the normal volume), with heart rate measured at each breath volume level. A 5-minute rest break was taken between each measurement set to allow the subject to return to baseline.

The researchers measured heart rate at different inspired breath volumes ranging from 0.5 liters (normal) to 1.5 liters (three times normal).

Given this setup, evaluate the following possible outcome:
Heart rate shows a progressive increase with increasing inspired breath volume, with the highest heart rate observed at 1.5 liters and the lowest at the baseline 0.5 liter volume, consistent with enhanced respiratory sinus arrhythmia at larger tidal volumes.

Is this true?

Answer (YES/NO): YES